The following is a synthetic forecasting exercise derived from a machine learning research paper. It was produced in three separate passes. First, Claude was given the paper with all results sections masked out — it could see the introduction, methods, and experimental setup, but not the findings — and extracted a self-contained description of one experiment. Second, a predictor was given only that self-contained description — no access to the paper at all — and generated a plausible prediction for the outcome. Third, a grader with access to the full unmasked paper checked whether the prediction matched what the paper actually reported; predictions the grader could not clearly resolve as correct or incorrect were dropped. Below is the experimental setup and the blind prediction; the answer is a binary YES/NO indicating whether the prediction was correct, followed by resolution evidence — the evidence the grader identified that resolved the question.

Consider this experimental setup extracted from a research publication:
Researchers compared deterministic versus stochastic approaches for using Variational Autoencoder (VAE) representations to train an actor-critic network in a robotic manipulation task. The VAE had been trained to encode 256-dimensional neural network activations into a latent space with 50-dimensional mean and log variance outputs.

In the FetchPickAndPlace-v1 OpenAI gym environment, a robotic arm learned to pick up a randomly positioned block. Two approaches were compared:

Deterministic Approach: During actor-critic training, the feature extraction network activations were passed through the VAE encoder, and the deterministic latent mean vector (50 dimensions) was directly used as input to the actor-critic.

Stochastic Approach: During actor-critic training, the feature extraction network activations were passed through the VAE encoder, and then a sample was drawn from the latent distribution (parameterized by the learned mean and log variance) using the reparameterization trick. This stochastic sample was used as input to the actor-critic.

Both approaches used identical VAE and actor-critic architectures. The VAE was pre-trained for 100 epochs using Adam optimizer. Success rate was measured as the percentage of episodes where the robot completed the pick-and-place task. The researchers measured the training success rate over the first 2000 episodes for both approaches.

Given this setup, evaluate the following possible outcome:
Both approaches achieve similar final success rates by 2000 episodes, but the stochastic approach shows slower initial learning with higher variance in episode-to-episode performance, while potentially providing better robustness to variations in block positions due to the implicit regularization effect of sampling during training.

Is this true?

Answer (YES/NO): NO